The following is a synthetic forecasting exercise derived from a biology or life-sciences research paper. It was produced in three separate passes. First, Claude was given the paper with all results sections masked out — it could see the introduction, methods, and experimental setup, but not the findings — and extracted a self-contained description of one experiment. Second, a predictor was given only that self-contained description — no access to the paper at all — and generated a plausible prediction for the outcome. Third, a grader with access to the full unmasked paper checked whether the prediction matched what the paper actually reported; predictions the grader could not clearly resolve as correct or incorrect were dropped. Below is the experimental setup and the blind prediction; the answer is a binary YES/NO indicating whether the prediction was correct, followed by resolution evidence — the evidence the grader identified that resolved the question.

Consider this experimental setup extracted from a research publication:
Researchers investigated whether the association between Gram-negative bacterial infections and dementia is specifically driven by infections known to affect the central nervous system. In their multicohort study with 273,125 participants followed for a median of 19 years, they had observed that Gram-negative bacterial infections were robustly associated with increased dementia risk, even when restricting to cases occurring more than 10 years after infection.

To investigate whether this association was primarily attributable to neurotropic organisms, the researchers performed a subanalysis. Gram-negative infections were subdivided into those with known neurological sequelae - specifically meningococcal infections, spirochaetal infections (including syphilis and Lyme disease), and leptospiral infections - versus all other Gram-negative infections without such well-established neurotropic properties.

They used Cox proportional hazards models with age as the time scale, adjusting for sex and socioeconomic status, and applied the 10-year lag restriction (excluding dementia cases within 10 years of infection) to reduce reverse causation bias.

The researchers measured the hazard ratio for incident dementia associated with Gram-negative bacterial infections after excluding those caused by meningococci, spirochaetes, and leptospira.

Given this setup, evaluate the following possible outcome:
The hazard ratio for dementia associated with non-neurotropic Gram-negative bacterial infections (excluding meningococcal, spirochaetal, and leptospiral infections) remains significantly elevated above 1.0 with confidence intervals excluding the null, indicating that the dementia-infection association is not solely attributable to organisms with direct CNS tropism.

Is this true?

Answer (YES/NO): YES